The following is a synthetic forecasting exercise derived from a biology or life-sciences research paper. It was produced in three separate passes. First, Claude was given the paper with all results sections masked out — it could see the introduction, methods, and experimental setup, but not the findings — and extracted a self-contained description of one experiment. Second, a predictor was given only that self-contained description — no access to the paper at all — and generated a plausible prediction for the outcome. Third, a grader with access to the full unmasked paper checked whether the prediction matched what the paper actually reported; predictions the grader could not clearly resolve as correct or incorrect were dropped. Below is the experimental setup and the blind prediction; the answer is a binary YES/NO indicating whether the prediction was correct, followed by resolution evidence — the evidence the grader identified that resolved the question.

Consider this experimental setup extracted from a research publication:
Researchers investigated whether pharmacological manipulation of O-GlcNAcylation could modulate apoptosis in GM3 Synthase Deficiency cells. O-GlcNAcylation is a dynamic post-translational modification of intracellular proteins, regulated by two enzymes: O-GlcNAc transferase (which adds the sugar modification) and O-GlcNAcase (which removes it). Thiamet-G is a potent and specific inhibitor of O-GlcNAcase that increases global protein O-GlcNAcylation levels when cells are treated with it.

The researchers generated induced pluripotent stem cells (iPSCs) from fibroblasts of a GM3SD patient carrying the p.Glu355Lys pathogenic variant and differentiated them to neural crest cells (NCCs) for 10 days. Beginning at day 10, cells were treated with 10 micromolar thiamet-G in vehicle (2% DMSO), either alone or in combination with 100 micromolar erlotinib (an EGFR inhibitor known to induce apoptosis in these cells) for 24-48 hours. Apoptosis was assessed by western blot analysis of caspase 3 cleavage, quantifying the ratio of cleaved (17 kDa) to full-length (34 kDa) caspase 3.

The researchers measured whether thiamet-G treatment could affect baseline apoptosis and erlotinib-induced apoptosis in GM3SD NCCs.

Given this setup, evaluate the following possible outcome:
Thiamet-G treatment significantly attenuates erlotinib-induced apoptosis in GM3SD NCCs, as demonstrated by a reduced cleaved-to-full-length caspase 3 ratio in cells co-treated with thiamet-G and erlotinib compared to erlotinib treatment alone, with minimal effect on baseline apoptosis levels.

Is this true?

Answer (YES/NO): NO